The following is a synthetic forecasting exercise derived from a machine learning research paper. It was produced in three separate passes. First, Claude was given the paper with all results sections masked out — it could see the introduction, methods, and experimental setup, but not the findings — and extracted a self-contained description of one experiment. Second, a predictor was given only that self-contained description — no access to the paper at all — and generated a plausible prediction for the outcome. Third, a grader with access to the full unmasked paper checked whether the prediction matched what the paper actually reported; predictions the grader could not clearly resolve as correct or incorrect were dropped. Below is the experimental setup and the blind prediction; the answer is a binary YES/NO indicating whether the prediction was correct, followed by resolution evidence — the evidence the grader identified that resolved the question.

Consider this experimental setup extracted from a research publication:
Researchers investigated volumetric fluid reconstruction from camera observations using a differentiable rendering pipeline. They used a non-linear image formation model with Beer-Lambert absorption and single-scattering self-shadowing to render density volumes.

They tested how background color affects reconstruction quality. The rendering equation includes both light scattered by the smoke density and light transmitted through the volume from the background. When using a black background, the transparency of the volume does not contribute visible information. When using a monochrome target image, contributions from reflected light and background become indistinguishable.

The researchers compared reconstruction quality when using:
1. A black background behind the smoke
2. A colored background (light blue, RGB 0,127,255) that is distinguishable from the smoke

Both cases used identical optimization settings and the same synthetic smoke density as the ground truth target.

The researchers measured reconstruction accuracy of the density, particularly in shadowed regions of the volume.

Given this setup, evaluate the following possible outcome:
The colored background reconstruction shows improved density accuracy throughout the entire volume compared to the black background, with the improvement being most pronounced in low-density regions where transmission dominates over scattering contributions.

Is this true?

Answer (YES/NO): NO